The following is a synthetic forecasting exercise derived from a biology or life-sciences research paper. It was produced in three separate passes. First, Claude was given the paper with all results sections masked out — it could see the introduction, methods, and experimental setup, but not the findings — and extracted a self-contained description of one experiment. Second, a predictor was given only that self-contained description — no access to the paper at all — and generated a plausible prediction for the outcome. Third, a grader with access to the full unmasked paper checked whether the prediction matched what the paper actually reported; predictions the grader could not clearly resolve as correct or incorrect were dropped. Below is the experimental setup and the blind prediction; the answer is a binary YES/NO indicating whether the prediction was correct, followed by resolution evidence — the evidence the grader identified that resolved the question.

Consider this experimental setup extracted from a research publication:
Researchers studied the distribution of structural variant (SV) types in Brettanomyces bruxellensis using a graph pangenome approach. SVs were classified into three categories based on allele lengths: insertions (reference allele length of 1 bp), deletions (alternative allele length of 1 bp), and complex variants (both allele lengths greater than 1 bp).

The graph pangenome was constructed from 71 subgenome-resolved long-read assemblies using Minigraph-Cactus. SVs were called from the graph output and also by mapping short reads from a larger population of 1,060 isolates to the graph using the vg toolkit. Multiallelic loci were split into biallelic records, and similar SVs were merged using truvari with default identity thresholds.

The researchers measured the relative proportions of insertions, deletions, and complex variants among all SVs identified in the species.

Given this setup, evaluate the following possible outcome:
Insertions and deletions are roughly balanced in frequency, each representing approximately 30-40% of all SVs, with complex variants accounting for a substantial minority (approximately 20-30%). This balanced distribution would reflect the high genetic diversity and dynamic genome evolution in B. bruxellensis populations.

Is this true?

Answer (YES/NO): NO